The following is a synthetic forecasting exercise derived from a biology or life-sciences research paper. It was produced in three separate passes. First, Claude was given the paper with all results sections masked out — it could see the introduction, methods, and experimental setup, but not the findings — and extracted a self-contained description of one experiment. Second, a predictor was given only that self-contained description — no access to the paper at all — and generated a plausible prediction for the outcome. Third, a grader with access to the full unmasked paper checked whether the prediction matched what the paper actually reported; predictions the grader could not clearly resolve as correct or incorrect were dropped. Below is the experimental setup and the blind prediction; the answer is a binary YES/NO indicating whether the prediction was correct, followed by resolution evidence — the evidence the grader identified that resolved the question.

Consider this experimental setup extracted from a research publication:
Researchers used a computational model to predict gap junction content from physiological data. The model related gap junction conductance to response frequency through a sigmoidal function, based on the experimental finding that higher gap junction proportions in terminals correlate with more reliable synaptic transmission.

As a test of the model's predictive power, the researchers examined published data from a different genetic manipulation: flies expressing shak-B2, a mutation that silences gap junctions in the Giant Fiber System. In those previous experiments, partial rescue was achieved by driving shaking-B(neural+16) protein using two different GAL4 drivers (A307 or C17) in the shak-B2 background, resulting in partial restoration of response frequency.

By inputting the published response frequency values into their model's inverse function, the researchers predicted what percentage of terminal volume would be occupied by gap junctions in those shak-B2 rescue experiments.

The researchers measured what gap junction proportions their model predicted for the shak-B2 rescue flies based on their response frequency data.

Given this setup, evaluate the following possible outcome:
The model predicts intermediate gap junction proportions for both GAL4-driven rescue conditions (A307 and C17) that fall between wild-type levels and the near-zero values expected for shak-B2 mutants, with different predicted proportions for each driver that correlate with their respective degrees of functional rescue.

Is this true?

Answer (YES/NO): YES